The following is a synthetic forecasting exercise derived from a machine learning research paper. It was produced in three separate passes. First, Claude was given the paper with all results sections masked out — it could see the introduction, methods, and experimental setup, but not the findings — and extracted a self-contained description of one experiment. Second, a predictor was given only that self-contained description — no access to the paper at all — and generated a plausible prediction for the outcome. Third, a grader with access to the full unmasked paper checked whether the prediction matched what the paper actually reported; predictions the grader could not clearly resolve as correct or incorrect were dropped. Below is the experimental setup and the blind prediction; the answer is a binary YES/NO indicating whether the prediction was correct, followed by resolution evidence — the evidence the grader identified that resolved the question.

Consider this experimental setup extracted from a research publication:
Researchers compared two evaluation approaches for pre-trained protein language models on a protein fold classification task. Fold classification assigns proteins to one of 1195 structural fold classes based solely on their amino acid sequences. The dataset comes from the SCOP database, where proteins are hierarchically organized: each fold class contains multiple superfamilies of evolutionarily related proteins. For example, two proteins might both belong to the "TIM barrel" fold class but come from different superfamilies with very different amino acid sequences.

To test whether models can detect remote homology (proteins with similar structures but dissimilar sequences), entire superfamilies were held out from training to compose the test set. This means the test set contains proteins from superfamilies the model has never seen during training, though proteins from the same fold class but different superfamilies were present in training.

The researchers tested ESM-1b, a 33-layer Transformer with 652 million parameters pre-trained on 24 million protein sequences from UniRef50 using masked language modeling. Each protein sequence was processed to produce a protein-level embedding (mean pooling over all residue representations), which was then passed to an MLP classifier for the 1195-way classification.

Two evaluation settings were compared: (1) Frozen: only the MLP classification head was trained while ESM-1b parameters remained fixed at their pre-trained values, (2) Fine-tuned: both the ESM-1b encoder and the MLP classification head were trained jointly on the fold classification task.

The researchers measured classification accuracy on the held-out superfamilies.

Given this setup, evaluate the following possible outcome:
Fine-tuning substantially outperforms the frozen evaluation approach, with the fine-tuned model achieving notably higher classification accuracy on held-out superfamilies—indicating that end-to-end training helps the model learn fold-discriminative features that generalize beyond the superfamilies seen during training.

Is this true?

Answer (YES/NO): NO